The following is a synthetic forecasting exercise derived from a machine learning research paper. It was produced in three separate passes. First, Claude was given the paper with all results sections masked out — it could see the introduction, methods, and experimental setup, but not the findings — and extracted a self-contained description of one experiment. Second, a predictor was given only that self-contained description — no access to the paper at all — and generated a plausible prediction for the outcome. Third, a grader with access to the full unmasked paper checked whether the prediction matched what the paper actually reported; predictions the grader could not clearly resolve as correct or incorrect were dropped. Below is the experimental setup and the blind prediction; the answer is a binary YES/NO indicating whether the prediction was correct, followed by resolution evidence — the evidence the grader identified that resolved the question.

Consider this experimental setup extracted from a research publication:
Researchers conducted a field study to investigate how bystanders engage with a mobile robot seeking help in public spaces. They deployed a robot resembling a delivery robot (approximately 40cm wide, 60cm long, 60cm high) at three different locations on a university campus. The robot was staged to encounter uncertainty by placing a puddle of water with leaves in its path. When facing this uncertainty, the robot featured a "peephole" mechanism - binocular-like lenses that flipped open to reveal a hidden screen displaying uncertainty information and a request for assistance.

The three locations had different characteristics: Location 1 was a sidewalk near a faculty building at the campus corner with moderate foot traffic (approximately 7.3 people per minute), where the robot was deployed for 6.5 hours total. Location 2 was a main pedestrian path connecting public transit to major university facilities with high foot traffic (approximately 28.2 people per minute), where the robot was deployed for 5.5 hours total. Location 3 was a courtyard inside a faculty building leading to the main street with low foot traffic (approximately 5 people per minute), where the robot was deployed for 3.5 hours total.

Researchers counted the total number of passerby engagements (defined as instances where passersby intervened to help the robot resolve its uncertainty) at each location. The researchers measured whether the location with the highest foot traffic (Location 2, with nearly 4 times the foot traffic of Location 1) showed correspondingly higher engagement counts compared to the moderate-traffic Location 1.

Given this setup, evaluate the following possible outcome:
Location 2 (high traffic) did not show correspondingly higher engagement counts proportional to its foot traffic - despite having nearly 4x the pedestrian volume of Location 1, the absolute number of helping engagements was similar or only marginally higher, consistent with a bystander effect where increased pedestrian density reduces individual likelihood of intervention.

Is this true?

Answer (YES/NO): YES